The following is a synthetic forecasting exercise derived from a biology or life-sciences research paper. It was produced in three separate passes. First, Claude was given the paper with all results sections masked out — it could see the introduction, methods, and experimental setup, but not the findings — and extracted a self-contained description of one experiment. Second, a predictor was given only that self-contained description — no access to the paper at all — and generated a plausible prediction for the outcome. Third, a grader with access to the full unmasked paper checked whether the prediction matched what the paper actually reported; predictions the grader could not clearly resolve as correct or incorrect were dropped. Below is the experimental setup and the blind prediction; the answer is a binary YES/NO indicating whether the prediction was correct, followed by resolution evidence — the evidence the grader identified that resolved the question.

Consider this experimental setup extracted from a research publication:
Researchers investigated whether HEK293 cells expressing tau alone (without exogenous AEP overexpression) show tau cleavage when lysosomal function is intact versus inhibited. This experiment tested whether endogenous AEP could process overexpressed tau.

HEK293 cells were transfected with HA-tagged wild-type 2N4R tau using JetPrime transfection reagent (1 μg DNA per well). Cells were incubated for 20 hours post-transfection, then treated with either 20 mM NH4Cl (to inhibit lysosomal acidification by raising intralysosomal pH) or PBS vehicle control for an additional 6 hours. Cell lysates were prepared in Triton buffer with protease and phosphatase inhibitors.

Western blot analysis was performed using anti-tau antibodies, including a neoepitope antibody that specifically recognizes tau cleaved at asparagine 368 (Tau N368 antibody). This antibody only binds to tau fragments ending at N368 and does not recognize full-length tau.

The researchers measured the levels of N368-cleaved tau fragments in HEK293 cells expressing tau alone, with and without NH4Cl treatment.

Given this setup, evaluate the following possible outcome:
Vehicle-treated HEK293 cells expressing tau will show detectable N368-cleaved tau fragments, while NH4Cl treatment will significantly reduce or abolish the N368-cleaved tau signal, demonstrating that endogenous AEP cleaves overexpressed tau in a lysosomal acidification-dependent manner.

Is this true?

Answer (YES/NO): NO